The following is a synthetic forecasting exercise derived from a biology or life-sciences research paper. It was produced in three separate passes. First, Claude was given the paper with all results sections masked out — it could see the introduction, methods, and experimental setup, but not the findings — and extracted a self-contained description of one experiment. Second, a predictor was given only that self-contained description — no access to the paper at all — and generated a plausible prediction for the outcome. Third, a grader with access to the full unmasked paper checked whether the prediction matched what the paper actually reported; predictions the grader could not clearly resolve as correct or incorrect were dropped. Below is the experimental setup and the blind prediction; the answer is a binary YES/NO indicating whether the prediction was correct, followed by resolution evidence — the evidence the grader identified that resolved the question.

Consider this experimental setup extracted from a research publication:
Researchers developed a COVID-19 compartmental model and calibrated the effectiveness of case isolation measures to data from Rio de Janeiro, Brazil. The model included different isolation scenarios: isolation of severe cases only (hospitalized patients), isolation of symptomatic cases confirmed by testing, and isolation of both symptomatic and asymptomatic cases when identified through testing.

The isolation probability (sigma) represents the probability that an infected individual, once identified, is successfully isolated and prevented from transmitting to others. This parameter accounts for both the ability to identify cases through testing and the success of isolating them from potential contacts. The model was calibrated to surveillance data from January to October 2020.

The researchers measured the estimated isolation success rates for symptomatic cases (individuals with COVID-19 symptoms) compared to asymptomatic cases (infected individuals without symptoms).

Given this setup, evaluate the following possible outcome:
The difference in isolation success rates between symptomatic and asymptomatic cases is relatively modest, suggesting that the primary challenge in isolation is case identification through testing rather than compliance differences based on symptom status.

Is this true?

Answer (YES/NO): NO